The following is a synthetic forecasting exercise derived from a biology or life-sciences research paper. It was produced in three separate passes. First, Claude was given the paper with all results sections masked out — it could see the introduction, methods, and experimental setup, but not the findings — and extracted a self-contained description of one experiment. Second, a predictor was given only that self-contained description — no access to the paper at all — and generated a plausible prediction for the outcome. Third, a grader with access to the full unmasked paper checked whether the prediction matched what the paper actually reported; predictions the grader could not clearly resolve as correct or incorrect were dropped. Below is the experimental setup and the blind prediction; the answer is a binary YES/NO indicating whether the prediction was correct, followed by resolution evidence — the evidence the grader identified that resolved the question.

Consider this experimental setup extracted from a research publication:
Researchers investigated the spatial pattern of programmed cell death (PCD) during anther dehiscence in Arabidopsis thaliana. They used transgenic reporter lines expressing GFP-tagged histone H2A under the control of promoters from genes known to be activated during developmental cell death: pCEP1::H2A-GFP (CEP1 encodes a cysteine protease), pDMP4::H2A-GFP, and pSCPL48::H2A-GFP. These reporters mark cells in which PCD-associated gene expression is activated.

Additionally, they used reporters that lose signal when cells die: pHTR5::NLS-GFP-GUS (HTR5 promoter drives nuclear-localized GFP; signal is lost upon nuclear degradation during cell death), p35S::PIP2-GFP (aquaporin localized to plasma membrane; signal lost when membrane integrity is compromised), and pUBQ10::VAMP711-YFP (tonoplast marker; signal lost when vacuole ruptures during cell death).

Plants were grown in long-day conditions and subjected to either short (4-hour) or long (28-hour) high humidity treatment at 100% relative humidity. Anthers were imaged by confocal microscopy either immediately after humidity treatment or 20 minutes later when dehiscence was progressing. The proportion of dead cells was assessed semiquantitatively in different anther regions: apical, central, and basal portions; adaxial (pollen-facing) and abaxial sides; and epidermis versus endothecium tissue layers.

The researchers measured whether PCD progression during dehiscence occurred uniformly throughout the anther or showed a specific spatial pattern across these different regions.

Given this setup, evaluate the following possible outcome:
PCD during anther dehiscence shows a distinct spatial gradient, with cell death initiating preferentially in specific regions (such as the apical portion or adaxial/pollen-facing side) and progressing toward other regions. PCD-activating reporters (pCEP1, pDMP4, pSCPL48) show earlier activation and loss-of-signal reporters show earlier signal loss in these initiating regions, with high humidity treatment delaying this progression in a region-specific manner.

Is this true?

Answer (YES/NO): NO